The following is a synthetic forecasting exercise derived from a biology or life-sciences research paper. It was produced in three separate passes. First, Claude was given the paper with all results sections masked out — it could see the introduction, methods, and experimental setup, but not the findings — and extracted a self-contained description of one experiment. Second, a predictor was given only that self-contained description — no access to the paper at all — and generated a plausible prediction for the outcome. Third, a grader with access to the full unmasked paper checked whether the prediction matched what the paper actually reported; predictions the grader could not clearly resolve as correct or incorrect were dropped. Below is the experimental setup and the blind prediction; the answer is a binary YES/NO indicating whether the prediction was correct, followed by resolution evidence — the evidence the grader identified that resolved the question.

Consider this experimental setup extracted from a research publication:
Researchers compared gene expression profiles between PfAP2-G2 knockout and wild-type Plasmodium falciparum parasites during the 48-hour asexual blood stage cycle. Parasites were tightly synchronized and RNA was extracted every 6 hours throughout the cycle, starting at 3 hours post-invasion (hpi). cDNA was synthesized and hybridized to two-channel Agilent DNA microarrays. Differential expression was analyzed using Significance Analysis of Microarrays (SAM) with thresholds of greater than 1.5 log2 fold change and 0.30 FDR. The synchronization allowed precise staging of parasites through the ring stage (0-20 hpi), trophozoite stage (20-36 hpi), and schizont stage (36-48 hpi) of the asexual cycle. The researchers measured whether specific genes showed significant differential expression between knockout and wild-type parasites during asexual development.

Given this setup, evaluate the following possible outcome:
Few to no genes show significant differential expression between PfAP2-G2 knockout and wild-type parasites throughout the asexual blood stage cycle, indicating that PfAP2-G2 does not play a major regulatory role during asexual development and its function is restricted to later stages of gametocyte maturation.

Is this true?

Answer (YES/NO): NO